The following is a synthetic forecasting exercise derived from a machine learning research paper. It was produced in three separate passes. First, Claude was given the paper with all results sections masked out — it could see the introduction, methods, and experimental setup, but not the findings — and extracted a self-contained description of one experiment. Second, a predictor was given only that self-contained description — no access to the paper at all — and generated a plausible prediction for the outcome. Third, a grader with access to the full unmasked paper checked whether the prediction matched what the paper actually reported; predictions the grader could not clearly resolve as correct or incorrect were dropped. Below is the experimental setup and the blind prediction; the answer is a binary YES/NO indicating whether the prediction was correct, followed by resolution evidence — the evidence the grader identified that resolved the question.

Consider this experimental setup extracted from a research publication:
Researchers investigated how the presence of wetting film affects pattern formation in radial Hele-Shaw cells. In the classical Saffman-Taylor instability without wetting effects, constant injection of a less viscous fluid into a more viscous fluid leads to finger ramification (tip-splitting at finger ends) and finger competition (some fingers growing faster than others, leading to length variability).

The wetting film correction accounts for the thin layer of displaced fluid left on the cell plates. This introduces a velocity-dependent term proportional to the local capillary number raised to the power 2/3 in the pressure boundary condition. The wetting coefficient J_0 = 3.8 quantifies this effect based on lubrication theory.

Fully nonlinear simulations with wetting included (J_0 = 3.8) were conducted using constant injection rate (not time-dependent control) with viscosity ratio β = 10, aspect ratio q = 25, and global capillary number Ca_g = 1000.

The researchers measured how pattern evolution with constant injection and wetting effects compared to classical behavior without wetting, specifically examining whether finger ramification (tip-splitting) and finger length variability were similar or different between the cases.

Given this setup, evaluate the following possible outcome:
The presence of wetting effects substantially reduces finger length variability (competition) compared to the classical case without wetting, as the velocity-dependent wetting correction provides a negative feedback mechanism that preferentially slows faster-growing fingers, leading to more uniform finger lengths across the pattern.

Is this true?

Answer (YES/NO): YES